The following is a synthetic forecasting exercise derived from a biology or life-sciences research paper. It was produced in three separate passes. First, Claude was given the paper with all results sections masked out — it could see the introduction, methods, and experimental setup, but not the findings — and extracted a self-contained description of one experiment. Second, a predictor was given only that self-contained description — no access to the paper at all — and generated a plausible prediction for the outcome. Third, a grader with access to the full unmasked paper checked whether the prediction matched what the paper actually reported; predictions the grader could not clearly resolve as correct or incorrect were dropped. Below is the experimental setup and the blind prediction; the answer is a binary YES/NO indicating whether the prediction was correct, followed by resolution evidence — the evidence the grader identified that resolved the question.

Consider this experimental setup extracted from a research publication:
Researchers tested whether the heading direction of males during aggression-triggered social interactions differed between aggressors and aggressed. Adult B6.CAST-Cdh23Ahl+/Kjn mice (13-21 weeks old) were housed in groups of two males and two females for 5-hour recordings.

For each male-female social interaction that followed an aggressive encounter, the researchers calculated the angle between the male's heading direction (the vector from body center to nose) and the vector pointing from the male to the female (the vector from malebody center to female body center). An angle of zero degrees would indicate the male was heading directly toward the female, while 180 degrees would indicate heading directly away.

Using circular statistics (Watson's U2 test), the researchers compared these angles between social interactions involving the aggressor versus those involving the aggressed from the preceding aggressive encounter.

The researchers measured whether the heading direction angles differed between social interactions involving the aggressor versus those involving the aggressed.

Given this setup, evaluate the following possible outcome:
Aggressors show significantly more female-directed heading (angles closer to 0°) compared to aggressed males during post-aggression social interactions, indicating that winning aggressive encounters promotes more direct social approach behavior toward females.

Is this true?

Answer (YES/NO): NO